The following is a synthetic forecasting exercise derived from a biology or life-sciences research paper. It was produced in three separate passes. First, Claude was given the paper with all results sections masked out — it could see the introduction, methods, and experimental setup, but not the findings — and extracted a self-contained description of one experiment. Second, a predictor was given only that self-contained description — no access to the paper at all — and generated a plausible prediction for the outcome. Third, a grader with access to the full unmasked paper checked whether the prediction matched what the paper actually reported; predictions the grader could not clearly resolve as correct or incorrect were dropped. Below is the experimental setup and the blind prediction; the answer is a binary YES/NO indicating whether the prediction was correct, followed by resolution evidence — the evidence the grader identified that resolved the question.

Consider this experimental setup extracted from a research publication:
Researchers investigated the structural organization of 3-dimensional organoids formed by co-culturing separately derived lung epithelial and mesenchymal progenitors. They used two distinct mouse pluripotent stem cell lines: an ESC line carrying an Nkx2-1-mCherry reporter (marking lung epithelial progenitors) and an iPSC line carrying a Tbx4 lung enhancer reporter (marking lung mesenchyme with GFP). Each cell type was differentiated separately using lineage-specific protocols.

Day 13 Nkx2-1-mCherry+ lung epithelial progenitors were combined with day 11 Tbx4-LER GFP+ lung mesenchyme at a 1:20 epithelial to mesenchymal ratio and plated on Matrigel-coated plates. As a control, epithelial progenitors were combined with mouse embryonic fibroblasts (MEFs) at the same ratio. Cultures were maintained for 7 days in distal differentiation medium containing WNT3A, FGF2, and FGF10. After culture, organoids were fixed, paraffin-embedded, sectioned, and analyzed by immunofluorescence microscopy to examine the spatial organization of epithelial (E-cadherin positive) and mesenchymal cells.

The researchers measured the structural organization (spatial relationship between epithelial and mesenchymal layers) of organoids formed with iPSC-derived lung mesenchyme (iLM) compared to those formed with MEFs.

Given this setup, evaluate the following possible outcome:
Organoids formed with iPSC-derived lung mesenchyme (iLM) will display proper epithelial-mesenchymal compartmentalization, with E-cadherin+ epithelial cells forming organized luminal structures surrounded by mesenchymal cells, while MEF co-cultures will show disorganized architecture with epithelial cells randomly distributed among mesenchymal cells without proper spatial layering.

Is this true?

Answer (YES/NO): NO